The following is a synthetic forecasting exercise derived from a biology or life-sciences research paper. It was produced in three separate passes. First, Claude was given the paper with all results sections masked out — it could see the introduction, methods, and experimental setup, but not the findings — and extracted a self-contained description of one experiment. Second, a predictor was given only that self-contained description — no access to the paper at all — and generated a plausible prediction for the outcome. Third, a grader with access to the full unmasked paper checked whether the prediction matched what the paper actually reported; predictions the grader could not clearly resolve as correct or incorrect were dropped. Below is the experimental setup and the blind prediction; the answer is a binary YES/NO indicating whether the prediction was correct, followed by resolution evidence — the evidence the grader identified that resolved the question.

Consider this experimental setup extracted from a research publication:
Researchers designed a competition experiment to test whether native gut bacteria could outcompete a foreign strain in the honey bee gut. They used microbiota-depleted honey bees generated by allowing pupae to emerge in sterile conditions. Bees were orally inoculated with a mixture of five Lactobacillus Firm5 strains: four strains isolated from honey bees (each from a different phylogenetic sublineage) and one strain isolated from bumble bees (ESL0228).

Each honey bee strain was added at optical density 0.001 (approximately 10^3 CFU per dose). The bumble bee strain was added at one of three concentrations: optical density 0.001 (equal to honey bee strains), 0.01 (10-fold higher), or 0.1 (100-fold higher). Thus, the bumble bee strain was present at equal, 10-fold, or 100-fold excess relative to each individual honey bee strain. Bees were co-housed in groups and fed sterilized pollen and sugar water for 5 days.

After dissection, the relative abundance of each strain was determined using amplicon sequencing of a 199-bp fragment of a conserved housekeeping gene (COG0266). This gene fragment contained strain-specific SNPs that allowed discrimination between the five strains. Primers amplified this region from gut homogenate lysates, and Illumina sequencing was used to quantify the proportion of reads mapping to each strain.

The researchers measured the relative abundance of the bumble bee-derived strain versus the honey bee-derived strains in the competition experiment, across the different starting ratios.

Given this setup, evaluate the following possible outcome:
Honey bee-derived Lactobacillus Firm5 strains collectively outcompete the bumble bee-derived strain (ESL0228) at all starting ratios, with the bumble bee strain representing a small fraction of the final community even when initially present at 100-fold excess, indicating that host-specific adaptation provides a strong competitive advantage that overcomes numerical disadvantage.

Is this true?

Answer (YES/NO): YES